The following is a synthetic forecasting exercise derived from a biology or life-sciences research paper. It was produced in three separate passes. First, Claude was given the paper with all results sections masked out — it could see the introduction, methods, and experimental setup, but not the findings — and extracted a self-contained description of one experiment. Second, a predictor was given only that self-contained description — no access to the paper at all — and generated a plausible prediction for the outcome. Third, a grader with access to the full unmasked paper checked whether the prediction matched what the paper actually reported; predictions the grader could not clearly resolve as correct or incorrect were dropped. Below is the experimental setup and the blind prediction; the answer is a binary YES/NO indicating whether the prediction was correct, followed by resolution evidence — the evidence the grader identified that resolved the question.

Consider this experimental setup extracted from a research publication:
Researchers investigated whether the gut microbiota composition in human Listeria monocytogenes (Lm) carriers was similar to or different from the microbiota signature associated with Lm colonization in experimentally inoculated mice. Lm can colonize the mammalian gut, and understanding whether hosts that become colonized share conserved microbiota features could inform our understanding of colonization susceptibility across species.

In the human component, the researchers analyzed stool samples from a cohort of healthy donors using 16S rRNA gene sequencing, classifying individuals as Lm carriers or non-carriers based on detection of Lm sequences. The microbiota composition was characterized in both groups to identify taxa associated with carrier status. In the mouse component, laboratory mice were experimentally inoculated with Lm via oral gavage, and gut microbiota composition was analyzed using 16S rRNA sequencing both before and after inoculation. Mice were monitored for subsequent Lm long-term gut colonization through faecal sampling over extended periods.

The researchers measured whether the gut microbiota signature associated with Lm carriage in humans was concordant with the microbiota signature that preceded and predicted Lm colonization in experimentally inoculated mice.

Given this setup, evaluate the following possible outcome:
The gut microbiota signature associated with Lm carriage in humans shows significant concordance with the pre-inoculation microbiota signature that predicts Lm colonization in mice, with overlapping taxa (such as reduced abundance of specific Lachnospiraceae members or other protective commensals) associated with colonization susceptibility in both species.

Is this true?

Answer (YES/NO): NO